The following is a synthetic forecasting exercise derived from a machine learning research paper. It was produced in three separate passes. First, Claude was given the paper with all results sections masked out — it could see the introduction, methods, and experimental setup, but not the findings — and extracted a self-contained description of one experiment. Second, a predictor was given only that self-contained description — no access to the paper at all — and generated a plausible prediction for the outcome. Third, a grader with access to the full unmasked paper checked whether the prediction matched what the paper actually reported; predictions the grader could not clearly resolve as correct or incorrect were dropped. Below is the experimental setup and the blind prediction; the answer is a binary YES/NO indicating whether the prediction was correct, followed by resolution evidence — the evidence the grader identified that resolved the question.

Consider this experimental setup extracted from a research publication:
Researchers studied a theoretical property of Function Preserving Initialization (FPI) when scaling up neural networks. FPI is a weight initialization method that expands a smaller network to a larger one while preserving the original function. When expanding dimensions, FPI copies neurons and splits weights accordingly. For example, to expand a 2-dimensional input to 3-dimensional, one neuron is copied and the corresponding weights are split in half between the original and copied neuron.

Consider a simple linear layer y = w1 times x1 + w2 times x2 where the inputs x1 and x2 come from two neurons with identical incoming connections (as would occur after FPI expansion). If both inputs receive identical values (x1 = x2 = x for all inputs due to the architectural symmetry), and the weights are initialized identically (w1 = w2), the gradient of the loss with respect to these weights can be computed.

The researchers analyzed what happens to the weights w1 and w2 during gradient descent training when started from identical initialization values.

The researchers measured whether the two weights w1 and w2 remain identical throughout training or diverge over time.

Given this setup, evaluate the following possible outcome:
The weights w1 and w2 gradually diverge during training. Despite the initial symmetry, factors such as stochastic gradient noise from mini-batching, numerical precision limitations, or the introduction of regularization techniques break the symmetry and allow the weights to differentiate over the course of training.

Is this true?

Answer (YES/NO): NO